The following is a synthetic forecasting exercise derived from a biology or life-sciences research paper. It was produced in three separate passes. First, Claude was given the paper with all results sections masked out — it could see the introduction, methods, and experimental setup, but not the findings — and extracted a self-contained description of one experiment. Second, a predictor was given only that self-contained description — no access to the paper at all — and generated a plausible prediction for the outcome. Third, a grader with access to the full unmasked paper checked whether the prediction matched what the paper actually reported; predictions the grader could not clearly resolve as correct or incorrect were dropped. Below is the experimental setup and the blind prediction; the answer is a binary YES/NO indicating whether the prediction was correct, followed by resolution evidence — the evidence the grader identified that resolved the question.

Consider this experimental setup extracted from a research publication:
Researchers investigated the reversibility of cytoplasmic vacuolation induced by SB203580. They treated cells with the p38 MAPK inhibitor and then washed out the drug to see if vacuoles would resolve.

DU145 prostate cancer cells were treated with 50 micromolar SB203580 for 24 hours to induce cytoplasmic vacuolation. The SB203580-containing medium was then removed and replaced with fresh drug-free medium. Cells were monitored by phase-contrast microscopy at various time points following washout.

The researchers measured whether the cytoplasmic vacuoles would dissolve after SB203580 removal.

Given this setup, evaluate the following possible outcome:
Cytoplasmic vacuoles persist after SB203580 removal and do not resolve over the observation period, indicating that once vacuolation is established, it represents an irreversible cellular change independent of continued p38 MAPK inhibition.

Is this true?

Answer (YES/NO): NO